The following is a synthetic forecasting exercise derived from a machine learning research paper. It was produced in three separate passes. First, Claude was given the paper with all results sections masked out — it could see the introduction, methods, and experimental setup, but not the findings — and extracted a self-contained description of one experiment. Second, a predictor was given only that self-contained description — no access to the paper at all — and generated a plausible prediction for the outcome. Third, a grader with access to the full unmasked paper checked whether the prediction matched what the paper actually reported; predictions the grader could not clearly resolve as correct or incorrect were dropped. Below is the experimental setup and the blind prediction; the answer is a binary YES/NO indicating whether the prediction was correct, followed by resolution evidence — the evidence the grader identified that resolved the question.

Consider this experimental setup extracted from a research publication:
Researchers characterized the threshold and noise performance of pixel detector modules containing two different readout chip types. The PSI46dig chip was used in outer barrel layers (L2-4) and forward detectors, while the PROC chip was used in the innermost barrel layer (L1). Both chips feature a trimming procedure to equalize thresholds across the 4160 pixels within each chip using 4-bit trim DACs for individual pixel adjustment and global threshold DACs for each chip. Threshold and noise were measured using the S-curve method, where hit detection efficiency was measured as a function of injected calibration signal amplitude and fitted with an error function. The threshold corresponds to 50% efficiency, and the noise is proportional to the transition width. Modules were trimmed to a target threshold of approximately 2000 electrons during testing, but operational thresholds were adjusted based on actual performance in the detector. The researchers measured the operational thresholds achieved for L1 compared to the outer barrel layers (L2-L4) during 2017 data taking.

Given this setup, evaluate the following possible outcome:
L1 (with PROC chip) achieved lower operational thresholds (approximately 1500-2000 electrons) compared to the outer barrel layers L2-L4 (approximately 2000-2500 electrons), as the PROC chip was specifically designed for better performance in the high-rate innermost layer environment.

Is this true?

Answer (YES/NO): NO